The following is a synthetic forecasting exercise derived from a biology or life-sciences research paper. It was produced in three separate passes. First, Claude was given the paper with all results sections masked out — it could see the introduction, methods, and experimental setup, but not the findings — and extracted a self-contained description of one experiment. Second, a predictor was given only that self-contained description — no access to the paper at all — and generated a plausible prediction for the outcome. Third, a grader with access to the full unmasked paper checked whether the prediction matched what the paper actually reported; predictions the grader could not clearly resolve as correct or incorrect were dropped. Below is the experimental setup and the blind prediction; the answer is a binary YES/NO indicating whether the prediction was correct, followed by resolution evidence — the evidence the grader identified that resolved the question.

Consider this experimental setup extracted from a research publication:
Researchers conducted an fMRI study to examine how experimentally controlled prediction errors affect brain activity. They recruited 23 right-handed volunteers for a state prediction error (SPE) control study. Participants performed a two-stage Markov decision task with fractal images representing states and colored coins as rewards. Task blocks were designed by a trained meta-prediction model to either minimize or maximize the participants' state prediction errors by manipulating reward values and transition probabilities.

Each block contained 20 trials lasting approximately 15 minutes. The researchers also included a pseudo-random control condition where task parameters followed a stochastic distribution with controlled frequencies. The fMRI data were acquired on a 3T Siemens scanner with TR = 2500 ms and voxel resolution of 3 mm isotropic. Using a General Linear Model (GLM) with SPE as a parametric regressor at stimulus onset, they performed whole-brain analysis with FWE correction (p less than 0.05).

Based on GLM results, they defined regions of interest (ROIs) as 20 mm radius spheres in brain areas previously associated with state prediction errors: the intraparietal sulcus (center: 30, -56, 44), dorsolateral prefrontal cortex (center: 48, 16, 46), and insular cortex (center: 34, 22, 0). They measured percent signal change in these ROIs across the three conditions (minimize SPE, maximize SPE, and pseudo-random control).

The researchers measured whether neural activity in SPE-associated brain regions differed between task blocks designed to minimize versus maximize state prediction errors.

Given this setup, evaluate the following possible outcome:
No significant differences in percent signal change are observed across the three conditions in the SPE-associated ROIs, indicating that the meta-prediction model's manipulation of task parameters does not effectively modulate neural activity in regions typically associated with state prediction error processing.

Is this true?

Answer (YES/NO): NO